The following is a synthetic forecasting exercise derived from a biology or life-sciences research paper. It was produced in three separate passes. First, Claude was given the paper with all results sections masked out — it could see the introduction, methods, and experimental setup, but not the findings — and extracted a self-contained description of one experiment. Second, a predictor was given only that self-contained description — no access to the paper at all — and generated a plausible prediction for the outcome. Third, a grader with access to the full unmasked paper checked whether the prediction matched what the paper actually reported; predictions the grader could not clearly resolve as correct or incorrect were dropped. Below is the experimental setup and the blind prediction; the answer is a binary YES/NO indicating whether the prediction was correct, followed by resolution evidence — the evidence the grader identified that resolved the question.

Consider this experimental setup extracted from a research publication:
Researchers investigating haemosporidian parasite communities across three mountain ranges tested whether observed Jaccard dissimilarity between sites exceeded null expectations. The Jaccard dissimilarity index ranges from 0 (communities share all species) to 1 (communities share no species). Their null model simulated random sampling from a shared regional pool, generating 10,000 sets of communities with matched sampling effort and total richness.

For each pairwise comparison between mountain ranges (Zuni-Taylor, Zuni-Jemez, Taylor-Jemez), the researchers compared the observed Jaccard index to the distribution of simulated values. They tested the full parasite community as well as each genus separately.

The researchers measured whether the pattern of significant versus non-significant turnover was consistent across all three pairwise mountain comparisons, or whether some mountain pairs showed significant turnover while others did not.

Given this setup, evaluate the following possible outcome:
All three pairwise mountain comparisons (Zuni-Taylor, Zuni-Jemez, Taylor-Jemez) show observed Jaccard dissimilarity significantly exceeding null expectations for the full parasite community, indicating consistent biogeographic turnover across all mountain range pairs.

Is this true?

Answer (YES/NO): NO